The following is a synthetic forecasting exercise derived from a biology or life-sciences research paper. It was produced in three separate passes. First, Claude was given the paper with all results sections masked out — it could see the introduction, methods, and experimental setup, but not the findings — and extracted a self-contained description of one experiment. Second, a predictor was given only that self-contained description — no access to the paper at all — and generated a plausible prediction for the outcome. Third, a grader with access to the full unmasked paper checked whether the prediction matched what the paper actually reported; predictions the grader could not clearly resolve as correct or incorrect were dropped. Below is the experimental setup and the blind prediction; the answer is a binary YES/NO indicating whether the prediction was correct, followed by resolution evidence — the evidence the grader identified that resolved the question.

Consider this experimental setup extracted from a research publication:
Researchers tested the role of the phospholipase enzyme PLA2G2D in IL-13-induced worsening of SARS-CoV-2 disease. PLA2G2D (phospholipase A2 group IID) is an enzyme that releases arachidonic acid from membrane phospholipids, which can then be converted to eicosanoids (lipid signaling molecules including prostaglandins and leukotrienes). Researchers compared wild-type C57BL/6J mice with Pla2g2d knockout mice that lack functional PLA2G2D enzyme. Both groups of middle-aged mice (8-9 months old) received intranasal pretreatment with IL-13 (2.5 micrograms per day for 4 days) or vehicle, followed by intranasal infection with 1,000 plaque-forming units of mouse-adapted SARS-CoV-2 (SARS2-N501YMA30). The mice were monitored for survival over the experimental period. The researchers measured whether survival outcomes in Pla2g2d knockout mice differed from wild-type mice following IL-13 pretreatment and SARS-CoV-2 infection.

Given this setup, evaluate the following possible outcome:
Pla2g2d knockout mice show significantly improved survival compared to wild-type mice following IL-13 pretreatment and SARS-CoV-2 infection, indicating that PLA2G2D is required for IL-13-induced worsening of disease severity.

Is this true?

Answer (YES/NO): YES